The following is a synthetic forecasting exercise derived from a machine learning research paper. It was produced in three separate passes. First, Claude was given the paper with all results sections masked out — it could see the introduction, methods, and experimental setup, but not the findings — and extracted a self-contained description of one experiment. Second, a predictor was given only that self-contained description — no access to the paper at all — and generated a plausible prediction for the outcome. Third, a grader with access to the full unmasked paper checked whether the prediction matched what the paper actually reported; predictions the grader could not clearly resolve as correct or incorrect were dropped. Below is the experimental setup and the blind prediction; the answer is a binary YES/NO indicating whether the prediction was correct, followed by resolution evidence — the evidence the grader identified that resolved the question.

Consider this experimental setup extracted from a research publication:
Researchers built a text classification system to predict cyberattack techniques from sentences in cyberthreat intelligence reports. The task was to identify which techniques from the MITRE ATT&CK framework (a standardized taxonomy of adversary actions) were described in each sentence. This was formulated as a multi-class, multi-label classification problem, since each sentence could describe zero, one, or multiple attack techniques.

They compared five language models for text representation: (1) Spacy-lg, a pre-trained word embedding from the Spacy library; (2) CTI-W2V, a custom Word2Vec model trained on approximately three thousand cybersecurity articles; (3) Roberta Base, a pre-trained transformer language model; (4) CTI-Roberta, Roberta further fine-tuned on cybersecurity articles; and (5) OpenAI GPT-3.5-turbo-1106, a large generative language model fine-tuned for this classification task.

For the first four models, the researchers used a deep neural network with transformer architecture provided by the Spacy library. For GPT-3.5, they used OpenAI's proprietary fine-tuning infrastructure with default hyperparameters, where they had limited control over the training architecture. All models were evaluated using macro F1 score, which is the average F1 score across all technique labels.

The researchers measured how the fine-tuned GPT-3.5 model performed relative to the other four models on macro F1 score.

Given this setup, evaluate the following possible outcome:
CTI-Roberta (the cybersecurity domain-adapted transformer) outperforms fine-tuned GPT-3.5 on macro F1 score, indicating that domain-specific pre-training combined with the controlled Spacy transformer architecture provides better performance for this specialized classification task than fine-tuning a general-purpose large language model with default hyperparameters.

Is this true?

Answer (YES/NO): YES